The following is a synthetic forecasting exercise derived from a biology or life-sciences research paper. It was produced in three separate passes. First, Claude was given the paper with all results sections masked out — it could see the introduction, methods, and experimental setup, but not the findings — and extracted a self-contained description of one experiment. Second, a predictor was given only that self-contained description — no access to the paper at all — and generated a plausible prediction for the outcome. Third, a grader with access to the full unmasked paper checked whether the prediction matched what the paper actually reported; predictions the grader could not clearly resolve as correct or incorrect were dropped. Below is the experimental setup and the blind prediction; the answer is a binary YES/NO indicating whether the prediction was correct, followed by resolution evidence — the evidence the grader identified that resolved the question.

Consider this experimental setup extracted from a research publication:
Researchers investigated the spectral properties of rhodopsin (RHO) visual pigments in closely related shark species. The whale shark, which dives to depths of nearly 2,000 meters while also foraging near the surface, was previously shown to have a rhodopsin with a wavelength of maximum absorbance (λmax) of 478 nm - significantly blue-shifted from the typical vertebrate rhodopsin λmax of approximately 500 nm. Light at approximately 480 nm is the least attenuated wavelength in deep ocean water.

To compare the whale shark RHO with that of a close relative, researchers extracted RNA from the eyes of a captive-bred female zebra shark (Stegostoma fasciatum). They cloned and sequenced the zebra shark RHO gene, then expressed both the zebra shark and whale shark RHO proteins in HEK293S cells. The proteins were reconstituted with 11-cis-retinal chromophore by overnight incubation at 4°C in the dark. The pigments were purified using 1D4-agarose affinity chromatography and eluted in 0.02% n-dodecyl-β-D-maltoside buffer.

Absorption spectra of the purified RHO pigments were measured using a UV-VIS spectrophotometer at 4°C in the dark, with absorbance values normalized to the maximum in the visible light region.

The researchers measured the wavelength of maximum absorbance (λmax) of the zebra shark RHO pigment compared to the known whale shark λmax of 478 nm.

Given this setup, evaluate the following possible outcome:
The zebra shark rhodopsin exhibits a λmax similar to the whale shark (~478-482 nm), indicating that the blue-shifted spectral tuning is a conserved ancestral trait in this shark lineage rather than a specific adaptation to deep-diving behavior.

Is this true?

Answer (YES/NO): NO